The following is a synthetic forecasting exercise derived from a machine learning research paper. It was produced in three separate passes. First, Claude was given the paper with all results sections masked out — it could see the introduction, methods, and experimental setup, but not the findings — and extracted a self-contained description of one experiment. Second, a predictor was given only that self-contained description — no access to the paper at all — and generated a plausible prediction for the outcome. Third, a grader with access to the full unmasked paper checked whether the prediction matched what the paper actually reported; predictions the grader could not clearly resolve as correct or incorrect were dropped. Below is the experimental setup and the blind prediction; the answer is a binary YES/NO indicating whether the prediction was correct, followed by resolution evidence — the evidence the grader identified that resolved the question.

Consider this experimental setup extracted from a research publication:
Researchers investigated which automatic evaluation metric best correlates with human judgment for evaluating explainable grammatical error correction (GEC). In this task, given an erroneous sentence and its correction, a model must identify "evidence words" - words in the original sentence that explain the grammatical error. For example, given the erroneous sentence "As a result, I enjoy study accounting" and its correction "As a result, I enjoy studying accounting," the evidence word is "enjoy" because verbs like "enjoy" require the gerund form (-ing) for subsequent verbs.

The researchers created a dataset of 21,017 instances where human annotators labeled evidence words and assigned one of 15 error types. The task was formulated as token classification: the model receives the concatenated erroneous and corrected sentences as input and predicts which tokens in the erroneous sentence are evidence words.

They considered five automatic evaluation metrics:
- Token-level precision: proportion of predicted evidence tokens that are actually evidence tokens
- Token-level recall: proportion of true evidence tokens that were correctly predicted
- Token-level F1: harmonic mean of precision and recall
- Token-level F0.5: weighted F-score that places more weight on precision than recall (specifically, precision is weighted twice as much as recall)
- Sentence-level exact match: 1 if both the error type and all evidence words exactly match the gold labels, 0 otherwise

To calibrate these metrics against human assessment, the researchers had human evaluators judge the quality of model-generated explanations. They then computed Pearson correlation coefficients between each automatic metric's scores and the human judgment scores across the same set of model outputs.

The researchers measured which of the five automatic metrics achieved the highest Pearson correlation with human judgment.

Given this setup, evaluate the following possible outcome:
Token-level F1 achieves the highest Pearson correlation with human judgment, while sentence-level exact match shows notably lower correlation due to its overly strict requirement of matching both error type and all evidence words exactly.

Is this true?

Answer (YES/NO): NO